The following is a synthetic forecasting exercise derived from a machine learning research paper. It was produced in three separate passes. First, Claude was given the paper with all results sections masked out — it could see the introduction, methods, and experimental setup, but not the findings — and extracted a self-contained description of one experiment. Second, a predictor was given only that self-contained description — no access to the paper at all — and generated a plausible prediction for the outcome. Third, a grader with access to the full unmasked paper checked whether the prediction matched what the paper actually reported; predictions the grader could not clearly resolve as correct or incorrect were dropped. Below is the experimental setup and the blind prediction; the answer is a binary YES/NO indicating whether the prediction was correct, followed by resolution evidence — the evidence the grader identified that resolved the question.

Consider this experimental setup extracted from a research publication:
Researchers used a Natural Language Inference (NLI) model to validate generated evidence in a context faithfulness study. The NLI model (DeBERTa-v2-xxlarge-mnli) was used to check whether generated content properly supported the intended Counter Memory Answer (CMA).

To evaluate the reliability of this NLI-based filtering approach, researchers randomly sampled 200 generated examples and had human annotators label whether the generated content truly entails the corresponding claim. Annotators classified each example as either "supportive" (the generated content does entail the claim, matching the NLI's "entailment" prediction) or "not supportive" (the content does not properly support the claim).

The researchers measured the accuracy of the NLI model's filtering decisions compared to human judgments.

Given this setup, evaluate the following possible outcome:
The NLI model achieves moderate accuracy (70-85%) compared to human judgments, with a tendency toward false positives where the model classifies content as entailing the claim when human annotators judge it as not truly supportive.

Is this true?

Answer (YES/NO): NO